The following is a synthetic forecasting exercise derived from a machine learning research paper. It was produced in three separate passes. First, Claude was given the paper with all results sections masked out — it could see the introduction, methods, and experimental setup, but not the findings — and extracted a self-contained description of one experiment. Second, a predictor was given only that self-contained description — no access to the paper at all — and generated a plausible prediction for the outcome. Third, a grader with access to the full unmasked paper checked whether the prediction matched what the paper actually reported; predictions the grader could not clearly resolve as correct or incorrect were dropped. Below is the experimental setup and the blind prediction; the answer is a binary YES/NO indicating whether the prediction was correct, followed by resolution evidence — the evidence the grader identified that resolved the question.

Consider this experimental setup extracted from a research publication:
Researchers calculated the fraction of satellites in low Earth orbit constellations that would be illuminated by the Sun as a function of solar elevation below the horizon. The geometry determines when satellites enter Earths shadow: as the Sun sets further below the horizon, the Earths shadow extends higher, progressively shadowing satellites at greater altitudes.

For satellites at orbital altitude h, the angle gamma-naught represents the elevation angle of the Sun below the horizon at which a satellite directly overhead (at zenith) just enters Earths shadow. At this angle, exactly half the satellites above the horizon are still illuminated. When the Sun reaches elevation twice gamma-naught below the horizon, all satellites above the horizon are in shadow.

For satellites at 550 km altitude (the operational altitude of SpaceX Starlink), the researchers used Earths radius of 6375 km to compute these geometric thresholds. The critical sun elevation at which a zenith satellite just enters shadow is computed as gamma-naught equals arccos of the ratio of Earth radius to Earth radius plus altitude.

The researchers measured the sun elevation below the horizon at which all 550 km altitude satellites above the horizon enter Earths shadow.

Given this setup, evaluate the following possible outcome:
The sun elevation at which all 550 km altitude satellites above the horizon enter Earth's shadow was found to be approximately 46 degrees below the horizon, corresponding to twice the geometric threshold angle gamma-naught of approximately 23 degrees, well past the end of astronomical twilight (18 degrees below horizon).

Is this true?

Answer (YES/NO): YES